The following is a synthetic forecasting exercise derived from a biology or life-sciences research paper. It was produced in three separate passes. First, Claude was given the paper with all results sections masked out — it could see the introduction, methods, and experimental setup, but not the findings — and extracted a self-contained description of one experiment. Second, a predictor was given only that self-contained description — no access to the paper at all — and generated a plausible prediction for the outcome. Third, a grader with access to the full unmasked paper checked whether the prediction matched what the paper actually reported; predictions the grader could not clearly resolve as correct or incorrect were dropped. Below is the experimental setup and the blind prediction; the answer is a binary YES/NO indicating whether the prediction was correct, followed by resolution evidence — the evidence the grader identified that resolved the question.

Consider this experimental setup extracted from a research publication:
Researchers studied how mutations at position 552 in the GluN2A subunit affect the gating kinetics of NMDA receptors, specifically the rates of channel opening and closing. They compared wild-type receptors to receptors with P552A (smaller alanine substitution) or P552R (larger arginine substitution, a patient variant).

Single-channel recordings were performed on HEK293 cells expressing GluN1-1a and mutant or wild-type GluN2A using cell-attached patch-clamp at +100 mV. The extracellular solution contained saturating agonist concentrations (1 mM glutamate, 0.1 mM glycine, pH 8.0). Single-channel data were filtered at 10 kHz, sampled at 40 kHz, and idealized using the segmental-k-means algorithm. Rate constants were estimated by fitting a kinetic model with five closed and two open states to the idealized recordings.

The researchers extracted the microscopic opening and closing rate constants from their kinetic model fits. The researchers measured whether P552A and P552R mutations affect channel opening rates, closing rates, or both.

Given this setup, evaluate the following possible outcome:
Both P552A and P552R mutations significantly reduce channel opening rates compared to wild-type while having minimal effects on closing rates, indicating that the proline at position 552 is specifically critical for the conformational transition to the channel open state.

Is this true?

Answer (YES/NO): NO